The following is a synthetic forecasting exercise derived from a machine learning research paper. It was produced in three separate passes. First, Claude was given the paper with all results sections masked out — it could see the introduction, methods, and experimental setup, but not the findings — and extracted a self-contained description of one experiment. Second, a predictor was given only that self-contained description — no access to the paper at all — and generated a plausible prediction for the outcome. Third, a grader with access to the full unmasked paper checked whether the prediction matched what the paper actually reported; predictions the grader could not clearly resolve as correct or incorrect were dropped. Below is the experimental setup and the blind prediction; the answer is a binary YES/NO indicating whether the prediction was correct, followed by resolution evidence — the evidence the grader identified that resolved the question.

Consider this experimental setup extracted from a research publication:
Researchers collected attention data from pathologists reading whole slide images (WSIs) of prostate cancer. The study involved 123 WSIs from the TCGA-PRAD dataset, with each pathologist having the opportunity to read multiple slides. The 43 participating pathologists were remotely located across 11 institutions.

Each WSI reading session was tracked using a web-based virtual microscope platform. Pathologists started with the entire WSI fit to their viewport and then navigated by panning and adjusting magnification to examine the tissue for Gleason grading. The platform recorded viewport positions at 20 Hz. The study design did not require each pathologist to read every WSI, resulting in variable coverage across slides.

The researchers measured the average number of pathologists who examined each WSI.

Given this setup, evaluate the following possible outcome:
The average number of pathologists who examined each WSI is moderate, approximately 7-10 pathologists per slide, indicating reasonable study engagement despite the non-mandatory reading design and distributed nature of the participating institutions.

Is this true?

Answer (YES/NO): YES